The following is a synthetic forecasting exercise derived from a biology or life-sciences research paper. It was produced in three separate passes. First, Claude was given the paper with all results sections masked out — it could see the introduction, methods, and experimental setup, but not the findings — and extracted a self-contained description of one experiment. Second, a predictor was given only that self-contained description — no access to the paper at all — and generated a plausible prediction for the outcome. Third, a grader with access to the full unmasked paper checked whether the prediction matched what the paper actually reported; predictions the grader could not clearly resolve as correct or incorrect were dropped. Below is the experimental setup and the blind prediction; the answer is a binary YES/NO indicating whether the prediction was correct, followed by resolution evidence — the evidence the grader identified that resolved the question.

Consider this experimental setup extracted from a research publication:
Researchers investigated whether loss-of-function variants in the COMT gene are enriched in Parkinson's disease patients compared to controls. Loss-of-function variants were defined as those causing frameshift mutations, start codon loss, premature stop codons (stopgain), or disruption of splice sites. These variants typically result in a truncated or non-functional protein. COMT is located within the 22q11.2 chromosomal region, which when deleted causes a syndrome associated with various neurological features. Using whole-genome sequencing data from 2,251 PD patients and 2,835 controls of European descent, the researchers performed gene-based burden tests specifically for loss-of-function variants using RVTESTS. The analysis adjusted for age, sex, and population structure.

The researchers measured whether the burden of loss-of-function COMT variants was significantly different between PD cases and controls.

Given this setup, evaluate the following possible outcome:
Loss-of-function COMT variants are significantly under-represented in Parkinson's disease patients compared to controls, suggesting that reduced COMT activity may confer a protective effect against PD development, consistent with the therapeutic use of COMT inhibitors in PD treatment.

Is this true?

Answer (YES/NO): NO